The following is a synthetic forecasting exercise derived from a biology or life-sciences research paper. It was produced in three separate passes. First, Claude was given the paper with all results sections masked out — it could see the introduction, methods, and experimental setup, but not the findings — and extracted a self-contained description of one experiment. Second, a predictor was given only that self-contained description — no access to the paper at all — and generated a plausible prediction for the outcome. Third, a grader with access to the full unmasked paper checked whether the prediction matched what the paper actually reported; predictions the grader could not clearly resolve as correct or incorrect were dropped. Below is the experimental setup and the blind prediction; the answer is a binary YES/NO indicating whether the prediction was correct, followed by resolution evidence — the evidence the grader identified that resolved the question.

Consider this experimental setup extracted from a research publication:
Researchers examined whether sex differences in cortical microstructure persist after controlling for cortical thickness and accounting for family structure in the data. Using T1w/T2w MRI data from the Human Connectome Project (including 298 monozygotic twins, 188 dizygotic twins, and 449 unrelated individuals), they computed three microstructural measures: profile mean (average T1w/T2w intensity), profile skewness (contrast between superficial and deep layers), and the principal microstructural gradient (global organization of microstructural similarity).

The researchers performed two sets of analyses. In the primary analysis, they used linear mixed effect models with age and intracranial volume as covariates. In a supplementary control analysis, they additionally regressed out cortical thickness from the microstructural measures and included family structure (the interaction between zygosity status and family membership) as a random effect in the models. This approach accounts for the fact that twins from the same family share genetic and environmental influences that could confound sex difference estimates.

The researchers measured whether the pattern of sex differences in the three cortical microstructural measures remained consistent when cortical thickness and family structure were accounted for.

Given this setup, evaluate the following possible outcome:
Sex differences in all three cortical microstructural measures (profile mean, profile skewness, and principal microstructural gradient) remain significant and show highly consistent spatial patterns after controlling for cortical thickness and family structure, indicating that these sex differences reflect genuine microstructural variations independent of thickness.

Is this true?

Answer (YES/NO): YES